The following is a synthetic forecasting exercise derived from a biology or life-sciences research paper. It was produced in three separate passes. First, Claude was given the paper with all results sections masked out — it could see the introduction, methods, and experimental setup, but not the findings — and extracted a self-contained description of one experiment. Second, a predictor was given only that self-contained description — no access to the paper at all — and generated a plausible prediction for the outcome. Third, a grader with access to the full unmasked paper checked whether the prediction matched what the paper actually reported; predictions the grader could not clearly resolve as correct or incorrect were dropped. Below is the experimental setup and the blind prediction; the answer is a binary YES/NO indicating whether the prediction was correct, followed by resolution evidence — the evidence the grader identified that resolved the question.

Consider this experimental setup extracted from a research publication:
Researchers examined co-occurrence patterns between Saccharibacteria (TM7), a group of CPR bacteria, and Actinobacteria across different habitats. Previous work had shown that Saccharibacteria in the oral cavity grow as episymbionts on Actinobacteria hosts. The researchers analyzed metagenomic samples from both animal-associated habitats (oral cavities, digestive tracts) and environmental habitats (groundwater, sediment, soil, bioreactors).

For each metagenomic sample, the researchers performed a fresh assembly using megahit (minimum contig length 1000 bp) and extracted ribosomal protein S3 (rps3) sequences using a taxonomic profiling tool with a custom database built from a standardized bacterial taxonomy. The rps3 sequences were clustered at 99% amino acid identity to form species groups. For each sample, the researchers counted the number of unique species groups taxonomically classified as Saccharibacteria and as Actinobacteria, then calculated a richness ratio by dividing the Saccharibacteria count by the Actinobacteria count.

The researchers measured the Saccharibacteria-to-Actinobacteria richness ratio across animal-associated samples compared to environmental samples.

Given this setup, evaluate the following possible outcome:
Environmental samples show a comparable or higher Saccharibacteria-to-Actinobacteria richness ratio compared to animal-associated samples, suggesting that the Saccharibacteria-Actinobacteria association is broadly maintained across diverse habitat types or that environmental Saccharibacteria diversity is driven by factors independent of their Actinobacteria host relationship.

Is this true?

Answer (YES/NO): YES